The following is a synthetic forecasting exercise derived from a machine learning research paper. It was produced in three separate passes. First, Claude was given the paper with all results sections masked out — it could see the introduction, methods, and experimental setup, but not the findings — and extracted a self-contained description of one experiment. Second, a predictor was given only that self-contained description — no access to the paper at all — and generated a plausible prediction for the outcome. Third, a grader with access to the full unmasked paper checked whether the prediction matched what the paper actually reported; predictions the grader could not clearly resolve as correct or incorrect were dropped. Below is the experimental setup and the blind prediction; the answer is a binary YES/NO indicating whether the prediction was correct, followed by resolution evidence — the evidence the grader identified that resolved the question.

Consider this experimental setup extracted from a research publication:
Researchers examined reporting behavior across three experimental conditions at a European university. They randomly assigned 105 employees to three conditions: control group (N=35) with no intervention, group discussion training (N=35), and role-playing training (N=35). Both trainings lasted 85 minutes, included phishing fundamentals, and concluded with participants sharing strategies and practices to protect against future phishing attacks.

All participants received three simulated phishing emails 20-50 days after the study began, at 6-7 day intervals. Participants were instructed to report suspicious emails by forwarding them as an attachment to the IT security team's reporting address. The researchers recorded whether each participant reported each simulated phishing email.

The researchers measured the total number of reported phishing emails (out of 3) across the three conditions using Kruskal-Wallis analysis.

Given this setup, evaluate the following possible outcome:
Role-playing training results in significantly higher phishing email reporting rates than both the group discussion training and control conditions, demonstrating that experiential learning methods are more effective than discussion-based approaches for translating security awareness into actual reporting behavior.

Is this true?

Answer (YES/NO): NO